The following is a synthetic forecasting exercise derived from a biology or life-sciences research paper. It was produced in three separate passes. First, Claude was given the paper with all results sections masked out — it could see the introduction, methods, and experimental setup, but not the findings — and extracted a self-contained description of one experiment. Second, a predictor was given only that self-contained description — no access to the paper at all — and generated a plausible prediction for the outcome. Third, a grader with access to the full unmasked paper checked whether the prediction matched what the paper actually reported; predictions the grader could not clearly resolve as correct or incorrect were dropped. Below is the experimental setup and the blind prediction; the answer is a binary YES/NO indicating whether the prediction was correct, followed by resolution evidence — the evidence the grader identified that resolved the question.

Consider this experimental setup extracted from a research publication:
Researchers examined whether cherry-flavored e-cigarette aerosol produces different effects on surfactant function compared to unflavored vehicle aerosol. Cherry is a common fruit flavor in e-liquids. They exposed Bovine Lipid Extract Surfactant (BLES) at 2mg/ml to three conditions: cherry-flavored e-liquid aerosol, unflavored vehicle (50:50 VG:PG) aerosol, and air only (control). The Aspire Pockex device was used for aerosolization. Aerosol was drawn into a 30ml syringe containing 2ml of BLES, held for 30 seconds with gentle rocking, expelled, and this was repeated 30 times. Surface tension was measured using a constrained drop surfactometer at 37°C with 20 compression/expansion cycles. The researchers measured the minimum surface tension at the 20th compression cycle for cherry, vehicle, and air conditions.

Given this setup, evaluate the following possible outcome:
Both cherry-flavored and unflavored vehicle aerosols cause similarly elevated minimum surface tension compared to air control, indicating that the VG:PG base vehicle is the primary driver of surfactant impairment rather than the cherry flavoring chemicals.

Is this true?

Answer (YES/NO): YES